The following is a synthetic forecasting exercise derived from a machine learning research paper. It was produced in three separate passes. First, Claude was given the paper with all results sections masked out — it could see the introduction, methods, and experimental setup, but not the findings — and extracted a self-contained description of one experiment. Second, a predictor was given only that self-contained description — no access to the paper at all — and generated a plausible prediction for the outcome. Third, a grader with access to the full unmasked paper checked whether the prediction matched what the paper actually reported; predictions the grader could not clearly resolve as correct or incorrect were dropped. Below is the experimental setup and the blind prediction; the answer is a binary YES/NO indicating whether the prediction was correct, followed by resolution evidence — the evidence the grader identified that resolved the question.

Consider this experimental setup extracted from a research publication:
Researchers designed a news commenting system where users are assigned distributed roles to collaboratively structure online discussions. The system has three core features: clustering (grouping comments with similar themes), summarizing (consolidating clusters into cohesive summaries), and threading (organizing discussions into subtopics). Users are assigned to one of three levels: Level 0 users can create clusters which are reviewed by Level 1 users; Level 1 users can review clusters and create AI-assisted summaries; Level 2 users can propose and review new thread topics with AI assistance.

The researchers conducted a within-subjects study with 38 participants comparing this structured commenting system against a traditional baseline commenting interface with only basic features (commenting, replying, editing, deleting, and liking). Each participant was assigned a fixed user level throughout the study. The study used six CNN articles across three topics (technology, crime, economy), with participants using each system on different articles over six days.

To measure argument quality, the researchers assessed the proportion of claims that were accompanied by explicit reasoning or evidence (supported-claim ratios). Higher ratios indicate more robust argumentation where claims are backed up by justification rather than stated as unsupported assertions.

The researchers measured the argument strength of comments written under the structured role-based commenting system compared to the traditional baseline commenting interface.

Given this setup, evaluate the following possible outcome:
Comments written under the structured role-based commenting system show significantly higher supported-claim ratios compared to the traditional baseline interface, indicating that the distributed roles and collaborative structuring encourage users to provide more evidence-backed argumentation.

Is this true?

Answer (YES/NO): NO